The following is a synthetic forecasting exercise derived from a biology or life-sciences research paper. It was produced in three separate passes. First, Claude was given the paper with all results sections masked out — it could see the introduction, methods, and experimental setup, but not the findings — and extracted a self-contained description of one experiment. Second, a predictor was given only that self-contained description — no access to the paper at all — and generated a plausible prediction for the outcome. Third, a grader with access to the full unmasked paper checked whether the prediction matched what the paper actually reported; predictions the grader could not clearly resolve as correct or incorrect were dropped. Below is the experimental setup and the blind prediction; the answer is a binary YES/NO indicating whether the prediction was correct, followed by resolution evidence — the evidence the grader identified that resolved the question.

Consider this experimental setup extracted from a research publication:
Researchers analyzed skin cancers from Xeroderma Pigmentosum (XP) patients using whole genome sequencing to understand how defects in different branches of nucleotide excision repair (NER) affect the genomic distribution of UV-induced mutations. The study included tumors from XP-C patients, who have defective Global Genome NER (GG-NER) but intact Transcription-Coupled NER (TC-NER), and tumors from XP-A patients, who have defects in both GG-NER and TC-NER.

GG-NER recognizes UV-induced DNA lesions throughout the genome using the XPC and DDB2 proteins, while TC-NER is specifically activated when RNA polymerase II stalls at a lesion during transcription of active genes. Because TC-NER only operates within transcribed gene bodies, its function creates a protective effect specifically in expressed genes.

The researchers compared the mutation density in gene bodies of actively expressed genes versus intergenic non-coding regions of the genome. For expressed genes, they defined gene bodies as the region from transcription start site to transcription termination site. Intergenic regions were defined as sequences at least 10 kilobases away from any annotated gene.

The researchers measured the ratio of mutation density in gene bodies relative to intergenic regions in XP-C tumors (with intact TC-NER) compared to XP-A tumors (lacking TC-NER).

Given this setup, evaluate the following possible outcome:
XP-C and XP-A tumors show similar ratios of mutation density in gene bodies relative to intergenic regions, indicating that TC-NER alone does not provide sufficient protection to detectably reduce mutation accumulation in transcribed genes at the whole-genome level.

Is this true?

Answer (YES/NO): NO